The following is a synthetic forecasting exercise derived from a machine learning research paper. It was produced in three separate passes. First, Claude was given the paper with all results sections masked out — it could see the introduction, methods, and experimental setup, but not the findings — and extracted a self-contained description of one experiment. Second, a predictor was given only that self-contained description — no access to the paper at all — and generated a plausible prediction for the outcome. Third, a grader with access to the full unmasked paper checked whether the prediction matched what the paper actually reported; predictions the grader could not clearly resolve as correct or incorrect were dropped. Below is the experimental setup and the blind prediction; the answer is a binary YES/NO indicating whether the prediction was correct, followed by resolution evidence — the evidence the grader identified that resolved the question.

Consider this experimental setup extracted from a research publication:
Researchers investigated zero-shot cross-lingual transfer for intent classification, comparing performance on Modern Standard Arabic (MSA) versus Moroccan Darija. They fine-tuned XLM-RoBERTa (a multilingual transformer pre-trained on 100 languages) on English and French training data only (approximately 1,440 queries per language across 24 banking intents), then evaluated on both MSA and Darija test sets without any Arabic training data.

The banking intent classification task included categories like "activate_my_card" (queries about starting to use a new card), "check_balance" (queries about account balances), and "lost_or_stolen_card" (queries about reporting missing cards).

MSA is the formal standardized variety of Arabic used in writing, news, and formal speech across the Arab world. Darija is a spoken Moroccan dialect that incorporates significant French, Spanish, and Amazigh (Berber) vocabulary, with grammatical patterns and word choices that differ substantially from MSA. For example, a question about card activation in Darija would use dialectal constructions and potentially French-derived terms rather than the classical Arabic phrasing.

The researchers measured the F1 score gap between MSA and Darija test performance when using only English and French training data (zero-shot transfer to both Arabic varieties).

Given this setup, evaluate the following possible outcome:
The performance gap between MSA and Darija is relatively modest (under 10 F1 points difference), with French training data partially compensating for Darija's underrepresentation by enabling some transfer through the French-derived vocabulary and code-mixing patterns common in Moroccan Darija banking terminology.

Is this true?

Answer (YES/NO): NO